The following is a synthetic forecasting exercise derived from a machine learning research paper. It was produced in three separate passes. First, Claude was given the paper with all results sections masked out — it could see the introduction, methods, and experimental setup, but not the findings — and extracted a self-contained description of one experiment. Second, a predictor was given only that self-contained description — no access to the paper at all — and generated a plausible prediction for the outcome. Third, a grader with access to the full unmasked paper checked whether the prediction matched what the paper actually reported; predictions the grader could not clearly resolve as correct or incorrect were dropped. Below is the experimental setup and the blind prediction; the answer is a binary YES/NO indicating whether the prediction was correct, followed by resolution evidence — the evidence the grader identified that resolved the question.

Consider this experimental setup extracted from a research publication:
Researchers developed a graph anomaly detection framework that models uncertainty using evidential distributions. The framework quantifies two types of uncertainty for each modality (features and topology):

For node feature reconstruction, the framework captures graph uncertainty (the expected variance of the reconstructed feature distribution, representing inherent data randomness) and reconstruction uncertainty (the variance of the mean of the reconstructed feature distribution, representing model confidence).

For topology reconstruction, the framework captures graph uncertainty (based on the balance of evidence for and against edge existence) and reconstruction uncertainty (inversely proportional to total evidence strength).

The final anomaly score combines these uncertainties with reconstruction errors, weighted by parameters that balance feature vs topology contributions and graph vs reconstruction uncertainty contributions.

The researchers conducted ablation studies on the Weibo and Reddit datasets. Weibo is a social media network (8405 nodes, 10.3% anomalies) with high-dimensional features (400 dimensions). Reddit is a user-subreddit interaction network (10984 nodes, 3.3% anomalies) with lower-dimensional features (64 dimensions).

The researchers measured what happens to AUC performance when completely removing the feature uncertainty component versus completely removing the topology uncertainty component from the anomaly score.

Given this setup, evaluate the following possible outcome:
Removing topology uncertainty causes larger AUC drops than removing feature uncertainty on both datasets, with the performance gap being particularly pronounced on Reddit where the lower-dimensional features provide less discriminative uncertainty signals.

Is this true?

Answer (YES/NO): NO